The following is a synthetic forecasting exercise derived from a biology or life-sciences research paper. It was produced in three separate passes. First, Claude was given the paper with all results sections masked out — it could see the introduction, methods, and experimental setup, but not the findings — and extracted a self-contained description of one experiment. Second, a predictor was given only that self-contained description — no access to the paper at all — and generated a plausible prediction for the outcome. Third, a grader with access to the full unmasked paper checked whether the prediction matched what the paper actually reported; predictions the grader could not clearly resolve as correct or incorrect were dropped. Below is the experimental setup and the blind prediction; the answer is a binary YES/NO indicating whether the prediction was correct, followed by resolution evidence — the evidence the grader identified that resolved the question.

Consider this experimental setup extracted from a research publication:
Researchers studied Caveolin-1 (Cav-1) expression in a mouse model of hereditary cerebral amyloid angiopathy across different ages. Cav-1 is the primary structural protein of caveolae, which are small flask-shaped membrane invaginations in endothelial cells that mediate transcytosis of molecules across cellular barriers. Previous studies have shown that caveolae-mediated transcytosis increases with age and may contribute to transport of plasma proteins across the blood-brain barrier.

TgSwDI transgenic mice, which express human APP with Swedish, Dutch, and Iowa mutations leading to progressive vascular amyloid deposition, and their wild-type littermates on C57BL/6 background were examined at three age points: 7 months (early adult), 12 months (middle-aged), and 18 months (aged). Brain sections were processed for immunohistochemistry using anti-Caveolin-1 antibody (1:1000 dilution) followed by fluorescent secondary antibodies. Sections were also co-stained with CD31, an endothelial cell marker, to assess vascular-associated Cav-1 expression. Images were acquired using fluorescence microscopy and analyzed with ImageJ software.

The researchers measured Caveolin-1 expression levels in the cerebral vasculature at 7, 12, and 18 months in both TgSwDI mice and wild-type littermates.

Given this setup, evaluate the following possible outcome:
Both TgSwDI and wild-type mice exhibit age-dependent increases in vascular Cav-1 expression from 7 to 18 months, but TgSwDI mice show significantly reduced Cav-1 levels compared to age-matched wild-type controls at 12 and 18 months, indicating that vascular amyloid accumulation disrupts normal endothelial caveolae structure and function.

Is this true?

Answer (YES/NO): NO